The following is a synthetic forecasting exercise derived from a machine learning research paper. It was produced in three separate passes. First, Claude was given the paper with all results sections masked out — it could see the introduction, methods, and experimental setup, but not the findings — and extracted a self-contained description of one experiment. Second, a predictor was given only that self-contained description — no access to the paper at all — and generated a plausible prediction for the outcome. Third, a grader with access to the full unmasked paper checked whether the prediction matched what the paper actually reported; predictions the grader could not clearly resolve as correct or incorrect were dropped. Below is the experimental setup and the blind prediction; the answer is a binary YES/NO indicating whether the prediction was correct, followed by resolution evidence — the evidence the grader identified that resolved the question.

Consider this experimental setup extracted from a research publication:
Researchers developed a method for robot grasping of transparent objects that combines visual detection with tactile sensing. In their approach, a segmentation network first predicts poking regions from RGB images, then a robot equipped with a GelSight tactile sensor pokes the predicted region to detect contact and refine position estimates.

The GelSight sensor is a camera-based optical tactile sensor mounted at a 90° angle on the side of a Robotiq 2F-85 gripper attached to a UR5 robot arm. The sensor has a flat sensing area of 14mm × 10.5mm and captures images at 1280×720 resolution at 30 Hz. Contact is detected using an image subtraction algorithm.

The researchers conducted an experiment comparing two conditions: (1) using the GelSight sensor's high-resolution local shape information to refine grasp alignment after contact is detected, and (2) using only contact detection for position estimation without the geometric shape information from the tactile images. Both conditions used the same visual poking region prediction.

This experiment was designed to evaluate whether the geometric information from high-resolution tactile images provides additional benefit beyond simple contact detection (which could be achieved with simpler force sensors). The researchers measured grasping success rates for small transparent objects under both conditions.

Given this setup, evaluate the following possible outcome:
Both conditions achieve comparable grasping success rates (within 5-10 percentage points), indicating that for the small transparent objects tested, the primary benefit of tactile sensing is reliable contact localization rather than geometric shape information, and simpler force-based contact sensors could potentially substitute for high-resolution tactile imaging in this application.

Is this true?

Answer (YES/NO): NO